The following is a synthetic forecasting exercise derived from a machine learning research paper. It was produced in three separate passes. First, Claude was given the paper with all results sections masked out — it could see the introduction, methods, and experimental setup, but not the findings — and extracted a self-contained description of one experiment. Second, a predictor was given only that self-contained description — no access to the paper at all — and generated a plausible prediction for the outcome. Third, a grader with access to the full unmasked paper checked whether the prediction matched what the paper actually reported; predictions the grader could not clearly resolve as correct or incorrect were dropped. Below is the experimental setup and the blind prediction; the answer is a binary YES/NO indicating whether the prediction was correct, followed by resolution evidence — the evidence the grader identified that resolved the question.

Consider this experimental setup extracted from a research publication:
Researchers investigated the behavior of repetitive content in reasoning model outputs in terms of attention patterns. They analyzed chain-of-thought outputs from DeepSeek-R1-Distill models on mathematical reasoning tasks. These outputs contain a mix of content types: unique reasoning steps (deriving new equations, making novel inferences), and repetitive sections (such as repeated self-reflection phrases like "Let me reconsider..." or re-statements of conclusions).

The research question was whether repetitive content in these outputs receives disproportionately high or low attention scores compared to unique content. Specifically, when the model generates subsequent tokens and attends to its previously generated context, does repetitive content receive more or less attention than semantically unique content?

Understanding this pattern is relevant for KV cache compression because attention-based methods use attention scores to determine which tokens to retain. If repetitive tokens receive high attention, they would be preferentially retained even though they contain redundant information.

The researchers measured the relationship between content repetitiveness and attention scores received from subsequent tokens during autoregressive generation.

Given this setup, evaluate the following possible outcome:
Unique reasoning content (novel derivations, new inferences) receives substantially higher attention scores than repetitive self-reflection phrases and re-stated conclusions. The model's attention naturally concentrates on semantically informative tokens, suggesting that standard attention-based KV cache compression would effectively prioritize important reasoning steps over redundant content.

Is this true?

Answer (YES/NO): NO